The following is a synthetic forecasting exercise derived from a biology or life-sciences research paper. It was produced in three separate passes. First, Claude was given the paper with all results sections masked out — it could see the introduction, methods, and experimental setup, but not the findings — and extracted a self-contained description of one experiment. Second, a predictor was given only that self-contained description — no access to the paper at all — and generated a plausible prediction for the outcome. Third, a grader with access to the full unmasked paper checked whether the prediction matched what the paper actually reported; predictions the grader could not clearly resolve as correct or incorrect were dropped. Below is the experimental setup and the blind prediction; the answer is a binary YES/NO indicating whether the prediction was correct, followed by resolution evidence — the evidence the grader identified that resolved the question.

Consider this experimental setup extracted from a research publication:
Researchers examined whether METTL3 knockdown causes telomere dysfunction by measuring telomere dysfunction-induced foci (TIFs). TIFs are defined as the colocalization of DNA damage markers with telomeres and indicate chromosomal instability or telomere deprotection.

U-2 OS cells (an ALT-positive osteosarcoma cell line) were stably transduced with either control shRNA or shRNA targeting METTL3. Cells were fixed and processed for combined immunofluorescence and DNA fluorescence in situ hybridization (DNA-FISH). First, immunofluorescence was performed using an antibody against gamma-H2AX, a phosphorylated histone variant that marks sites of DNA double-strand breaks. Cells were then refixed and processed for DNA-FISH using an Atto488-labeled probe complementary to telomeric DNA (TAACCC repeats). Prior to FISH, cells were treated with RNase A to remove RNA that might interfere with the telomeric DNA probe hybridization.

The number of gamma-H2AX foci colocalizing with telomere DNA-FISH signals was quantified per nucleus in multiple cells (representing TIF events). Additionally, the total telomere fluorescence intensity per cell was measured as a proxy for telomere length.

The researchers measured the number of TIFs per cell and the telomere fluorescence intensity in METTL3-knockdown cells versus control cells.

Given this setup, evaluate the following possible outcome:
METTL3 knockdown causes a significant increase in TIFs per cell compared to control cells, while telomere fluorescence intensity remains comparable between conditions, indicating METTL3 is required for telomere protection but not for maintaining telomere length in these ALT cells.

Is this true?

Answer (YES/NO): NO